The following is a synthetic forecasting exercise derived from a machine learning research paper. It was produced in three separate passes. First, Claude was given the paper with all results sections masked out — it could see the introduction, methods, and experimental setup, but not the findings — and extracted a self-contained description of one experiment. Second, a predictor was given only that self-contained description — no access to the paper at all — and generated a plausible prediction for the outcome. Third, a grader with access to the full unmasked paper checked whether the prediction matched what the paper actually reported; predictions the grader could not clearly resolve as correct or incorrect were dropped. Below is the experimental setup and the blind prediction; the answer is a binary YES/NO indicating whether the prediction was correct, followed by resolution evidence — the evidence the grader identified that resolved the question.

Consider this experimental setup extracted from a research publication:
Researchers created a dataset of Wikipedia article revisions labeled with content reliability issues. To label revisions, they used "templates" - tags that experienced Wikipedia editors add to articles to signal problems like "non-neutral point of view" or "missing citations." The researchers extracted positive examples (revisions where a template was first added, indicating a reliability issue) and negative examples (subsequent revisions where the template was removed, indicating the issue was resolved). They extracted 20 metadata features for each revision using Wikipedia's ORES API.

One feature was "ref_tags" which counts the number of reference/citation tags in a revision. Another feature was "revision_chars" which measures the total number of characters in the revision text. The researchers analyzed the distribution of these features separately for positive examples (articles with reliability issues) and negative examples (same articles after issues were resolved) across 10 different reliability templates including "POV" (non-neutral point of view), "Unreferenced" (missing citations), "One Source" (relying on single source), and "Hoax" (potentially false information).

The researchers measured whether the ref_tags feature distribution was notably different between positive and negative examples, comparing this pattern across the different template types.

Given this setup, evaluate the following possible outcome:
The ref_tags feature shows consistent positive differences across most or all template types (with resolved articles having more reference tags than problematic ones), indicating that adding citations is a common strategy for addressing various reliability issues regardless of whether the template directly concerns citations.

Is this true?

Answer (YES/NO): YES